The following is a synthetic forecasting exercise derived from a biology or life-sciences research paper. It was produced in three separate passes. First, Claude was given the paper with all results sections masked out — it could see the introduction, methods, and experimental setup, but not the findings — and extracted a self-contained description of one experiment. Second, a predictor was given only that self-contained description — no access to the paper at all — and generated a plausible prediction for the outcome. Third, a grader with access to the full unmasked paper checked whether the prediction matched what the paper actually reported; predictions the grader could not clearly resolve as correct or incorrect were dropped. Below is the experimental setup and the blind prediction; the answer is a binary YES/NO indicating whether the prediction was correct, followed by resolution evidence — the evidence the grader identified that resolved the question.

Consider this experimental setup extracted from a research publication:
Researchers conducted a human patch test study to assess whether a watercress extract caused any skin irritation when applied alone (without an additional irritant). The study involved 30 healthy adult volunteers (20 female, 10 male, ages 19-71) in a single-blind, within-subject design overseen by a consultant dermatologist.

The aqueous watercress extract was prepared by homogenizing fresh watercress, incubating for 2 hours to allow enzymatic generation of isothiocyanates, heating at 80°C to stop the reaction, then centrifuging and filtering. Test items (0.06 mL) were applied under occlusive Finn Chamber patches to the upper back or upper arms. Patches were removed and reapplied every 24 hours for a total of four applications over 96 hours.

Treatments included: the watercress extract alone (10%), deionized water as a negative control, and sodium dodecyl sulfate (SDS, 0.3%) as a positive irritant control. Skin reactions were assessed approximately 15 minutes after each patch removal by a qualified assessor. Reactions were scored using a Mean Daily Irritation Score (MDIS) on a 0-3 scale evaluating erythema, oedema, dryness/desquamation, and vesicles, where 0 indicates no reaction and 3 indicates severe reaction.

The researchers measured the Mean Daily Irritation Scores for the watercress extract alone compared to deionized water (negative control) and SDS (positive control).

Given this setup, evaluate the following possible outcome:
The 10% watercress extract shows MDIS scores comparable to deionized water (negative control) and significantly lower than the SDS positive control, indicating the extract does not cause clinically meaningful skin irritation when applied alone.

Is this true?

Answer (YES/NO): YES